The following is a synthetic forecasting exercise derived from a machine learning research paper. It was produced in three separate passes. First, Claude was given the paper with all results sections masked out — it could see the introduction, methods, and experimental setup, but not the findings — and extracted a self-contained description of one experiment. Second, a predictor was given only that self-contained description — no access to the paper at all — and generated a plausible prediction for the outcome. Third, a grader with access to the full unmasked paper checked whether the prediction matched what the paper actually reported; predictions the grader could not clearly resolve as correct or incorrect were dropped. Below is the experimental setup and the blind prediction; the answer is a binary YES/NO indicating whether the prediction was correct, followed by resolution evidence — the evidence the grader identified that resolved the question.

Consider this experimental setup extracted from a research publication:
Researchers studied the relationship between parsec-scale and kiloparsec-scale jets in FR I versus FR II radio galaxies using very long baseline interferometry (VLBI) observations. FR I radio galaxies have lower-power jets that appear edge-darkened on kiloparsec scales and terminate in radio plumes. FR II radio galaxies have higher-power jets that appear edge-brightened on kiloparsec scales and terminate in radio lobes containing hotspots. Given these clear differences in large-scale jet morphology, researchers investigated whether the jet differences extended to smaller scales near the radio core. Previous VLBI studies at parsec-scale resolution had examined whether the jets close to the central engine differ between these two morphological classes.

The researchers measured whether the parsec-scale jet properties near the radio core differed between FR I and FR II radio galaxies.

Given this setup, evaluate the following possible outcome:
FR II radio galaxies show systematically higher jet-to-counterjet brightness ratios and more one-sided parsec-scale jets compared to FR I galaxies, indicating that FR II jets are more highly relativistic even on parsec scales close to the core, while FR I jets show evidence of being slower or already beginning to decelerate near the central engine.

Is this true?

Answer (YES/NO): NO